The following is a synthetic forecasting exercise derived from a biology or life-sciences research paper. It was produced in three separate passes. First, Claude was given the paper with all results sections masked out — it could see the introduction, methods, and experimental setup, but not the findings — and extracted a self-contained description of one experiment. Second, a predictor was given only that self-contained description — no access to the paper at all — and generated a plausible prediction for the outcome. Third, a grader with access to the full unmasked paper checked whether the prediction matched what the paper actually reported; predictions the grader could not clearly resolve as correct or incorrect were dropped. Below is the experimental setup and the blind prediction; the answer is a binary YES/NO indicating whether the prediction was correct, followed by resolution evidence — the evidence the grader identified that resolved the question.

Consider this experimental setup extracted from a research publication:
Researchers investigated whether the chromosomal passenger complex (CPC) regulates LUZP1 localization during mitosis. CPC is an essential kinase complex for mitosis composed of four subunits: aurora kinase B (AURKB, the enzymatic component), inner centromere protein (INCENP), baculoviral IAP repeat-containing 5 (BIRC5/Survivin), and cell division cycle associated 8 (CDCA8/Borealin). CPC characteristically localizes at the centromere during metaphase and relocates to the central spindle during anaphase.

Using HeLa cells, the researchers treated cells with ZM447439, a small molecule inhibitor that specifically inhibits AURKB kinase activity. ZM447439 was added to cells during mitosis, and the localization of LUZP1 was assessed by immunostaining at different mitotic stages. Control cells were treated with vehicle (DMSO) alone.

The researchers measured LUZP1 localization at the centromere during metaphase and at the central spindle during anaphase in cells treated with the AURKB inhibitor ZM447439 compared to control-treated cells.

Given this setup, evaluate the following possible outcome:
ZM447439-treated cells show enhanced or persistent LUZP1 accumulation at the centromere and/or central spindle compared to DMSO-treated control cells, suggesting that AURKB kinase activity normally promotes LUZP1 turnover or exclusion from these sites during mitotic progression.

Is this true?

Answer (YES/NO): NO